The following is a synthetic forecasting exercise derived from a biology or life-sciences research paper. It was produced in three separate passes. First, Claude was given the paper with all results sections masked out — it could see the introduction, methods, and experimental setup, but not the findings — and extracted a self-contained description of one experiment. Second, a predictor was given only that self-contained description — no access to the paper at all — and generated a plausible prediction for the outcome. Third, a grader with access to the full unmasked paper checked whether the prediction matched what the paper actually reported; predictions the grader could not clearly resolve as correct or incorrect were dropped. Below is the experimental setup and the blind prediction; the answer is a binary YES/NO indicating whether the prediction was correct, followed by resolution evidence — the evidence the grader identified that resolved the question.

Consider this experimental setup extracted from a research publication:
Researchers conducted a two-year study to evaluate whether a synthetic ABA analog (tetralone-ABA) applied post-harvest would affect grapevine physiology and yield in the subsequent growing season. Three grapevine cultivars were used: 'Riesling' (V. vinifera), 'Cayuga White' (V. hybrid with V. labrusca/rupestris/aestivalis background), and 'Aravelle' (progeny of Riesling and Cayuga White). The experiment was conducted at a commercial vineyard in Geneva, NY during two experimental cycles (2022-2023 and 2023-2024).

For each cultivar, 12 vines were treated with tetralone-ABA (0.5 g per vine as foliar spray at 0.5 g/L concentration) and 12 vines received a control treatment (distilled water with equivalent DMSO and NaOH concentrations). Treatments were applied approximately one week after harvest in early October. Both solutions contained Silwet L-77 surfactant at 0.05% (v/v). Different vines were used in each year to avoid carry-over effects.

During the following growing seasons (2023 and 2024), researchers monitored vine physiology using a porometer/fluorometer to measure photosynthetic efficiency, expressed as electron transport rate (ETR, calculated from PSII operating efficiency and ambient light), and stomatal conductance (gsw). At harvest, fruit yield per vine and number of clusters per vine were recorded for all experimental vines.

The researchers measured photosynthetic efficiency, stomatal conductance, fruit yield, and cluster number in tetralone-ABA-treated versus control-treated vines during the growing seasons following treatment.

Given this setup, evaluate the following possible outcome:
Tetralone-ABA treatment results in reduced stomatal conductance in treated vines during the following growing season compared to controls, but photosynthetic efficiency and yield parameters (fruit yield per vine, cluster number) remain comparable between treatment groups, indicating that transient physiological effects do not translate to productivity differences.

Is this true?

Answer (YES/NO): NO